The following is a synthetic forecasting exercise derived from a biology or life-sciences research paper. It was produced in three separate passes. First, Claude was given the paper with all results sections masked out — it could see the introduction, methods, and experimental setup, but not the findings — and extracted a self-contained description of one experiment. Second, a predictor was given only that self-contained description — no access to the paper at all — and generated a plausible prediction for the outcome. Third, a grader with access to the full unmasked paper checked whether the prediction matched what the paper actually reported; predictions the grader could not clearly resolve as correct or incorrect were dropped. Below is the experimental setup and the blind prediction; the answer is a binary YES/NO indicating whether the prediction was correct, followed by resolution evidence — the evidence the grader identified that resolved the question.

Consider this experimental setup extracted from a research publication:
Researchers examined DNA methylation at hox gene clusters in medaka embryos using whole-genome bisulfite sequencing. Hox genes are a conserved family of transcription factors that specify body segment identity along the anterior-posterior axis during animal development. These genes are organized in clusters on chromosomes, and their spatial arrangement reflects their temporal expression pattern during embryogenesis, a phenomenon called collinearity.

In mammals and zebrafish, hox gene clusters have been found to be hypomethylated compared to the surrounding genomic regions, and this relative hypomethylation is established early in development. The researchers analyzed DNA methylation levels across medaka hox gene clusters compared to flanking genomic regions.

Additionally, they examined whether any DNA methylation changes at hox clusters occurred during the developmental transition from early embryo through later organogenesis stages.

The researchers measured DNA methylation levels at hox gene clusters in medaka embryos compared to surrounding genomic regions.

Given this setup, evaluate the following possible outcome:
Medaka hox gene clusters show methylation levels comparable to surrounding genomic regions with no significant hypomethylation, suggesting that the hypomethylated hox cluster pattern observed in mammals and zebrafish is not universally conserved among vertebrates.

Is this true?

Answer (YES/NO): NO